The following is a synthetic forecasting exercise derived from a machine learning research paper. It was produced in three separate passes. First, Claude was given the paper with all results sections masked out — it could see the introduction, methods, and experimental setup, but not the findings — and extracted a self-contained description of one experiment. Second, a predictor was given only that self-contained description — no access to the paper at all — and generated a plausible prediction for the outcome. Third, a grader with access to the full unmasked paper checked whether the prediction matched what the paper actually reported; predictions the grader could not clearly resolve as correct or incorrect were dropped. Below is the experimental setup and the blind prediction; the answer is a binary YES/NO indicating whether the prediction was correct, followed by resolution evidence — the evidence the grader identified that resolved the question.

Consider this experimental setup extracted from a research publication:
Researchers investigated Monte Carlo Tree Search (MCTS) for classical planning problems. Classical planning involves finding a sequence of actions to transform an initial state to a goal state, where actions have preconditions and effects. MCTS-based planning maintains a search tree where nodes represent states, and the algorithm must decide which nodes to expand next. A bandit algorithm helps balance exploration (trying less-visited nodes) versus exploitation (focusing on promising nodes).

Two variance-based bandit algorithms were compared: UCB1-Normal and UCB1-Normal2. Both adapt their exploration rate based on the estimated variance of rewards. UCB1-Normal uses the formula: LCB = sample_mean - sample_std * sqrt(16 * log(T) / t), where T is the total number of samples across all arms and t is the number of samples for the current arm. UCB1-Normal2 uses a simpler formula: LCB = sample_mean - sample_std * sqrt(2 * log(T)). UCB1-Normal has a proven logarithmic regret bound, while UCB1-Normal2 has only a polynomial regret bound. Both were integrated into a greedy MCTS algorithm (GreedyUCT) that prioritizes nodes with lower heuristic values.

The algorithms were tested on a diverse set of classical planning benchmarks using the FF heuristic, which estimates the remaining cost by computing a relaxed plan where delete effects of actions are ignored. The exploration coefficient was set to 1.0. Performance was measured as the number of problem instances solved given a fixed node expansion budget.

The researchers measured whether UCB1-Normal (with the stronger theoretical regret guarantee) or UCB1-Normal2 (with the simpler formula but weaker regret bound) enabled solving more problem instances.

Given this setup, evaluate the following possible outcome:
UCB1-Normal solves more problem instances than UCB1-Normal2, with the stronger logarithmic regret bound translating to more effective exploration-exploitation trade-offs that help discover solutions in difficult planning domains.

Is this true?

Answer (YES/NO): NO